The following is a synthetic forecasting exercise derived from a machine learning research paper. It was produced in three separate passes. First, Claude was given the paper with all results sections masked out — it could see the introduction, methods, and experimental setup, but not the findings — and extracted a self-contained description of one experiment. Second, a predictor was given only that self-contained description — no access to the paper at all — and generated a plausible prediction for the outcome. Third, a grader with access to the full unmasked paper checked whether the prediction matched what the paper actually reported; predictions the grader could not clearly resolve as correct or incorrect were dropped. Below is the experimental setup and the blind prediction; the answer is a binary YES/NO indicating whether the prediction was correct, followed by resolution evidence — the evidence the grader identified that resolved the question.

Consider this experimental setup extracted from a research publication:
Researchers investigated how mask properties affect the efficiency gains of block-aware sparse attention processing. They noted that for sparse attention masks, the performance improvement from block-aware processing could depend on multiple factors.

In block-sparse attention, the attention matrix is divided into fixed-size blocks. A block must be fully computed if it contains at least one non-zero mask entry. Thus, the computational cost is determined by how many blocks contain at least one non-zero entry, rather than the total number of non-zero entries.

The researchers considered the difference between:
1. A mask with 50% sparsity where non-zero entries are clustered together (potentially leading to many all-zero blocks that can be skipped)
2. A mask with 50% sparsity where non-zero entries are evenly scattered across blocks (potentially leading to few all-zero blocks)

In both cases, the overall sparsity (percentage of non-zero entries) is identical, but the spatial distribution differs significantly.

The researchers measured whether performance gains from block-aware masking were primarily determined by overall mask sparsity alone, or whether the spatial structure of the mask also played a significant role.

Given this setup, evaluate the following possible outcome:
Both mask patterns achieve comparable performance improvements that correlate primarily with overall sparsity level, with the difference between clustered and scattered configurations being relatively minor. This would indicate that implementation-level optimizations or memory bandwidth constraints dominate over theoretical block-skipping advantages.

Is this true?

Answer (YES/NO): NO